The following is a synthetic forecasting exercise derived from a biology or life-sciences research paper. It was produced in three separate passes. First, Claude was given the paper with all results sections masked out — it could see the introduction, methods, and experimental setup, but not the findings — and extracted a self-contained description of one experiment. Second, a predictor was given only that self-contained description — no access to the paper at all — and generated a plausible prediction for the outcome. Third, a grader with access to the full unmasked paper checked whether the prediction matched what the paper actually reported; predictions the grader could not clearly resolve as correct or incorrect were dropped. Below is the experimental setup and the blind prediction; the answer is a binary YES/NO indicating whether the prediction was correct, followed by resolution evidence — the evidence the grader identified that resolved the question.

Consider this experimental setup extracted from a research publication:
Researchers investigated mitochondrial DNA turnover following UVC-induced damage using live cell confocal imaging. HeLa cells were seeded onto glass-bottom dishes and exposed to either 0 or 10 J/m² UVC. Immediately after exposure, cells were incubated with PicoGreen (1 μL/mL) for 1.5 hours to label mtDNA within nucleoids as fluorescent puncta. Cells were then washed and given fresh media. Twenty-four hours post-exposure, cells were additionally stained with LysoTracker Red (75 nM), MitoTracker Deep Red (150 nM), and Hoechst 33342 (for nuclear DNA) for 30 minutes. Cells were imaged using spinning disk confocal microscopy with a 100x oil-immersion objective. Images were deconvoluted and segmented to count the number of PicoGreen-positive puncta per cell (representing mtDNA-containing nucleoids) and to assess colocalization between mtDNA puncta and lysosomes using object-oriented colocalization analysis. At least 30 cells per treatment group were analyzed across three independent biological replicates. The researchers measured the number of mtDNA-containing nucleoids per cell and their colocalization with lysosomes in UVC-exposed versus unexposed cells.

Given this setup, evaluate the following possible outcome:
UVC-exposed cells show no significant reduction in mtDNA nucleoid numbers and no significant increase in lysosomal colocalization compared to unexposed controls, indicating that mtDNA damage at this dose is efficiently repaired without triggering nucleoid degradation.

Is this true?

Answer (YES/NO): NO